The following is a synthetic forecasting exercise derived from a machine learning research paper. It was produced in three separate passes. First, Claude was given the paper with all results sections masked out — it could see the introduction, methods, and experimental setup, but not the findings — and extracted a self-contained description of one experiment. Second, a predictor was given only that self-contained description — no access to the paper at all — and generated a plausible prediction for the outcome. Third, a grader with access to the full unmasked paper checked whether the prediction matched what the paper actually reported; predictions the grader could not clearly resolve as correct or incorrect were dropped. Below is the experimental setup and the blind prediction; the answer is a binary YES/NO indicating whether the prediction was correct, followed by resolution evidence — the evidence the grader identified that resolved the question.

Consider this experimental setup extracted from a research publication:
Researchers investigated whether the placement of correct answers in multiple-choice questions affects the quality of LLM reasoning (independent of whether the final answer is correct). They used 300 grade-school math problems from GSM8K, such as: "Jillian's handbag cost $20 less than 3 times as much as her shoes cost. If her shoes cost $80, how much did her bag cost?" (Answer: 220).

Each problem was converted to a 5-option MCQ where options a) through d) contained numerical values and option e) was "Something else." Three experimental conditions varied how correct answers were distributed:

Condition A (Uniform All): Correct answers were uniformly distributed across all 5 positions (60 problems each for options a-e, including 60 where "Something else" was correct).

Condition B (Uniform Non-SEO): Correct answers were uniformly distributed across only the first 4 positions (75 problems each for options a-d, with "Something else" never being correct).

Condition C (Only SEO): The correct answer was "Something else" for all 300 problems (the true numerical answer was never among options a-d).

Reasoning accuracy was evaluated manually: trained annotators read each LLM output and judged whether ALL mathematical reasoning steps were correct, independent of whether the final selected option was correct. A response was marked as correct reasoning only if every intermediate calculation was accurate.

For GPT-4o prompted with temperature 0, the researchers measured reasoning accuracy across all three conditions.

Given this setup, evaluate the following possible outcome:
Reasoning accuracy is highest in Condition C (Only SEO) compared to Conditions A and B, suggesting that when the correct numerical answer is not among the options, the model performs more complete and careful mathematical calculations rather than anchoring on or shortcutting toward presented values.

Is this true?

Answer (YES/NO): NO